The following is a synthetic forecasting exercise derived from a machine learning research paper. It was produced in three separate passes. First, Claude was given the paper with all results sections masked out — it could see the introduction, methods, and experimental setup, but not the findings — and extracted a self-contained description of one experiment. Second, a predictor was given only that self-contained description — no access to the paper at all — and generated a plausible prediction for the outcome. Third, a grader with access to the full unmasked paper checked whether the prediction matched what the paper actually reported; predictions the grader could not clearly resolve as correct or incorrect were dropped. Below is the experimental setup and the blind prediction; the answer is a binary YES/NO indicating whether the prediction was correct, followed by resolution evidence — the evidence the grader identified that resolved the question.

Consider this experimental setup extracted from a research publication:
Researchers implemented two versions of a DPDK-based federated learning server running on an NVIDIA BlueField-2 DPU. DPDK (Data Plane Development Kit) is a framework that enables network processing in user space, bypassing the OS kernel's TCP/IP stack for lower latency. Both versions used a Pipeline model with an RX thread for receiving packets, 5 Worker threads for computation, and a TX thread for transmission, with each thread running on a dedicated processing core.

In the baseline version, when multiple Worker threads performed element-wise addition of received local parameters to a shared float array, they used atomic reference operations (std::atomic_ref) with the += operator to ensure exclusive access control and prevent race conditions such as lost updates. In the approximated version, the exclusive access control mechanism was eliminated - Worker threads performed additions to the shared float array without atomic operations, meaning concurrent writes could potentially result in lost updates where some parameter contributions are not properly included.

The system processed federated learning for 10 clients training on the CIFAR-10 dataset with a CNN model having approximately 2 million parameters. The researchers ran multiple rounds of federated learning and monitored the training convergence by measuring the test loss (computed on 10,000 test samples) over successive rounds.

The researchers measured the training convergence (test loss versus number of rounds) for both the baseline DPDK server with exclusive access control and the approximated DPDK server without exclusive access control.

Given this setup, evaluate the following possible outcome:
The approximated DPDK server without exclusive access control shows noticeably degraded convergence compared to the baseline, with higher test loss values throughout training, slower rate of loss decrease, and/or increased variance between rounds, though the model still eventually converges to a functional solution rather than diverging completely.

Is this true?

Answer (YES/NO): NO